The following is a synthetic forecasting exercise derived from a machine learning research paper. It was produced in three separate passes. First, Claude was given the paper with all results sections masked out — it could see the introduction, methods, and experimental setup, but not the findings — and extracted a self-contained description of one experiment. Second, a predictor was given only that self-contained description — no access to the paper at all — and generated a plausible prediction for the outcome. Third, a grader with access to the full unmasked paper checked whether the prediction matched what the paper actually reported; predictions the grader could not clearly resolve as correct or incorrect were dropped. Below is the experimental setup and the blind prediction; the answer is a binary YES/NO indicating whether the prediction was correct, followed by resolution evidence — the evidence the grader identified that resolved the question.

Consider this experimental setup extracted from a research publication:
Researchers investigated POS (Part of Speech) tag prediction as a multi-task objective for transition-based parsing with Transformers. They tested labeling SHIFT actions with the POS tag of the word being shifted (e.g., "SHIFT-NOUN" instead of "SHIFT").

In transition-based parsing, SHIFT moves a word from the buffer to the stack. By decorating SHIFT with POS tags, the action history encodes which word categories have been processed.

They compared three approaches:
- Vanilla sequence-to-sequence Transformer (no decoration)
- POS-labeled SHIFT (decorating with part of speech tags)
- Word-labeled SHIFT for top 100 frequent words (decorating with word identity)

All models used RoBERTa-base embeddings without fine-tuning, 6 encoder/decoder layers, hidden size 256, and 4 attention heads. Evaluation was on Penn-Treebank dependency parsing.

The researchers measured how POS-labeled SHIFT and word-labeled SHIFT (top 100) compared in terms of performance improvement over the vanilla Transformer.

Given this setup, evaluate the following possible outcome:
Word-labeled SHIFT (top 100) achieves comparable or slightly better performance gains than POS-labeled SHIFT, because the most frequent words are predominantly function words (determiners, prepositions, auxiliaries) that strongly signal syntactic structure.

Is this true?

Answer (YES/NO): NO